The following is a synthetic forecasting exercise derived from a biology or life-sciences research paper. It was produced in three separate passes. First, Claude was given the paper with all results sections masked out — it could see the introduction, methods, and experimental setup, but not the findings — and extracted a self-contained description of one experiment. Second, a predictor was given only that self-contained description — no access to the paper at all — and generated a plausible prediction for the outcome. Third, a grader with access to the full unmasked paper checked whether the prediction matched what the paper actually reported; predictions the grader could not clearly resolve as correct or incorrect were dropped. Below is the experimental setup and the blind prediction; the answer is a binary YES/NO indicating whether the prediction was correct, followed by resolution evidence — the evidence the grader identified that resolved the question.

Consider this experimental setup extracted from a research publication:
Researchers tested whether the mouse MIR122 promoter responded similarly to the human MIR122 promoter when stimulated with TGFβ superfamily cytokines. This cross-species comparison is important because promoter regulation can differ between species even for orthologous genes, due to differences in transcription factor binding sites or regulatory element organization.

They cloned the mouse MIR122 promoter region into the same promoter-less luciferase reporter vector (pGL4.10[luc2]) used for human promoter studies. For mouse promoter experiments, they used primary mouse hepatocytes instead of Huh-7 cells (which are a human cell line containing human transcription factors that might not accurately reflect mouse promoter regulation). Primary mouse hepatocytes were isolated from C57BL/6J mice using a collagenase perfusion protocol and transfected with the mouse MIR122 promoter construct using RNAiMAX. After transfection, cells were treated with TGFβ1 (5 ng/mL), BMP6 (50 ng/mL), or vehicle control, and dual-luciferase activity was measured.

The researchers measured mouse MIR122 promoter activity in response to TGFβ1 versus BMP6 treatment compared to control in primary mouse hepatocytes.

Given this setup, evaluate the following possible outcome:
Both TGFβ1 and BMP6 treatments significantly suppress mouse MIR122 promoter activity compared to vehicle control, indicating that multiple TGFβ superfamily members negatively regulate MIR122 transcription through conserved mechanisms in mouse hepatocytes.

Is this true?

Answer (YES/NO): NO